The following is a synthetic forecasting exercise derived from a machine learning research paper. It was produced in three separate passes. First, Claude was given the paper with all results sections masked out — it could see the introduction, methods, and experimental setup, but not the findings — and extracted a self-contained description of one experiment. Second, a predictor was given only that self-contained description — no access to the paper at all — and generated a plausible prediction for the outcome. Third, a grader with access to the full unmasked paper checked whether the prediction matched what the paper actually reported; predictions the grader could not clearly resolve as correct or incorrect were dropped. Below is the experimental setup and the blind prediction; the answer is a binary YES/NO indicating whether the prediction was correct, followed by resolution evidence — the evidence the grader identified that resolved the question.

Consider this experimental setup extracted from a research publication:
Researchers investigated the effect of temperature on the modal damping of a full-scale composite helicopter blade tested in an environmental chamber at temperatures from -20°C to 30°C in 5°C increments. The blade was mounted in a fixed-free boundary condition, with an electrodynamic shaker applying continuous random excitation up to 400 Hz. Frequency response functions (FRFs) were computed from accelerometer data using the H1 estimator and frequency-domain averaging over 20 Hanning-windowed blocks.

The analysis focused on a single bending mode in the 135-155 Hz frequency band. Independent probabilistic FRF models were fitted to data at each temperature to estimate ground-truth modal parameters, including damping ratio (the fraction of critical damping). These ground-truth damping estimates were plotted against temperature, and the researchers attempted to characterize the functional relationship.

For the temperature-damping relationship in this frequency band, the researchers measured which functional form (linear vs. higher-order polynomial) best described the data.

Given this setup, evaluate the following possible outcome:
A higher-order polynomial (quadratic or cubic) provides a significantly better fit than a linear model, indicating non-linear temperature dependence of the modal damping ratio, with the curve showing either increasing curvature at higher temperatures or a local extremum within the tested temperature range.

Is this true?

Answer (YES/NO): NO